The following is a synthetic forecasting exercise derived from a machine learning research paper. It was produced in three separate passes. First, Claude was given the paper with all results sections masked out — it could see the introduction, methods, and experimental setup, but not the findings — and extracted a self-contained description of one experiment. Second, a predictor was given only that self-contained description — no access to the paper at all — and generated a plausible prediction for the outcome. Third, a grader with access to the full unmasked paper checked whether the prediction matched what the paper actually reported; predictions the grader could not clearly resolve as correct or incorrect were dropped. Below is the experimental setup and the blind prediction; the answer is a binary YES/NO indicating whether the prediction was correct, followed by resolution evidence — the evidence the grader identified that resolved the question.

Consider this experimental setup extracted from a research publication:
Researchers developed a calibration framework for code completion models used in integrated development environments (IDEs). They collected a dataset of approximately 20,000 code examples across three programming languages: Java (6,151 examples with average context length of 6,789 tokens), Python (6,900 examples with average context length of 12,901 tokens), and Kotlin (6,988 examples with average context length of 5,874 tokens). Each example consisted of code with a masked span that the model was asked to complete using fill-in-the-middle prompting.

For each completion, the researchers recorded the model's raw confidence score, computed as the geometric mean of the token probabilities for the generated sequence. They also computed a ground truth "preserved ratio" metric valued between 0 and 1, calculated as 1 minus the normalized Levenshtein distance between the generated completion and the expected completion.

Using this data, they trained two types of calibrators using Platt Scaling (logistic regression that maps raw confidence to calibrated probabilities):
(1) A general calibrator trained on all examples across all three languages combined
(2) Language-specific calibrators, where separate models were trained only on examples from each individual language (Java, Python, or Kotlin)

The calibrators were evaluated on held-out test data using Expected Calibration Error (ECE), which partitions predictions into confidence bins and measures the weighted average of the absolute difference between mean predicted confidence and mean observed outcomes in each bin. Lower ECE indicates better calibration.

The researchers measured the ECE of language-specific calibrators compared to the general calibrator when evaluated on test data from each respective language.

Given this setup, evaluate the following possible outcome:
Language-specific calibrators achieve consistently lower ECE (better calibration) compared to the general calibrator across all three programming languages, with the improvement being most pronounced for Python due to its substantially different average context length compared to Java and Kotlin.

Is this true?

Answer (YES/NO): NO